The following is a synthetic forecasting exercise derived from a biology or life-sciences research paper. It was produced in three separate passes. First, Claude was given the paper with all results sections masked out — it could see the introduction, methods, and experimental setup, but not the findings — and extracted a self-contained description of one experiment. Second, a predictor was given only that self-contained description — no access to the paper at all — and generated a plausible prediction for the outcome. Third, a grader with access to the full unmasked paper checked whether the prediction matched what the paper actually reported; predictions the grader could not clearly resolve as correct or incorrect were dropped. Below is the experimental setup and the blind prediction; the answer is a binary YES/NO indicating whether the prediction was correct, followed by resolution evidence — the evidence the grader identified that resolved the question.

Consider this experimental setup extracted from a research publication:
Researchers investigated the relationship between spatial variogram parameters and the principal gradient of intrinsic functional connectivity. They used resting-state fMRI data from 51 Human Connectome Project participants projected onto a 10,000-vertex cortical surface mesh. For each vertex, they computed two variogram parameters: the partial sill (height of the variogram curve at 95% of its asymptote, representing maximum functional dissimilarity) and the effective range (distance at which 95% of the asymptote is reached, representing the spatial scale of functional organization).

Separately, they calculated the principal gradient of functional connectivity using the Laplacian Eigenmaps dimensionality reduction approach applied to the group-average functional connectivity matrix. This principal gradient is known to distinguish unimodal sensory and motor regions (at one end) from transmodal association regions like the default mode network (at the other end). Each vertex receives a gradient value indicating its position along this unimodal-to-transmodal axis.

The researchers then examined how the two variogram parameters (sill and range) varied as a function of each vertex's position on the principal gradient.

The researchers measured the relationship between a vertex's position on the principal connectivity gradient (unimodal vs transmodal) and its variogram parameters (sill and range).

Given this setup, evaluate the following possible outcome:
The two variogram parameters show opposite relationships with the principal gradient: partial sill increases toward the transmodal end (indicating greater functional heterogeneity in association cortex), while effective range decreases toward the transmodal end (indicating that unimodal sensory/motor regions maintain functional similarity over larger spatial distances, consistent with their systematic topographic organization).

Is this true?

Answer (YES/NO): YES